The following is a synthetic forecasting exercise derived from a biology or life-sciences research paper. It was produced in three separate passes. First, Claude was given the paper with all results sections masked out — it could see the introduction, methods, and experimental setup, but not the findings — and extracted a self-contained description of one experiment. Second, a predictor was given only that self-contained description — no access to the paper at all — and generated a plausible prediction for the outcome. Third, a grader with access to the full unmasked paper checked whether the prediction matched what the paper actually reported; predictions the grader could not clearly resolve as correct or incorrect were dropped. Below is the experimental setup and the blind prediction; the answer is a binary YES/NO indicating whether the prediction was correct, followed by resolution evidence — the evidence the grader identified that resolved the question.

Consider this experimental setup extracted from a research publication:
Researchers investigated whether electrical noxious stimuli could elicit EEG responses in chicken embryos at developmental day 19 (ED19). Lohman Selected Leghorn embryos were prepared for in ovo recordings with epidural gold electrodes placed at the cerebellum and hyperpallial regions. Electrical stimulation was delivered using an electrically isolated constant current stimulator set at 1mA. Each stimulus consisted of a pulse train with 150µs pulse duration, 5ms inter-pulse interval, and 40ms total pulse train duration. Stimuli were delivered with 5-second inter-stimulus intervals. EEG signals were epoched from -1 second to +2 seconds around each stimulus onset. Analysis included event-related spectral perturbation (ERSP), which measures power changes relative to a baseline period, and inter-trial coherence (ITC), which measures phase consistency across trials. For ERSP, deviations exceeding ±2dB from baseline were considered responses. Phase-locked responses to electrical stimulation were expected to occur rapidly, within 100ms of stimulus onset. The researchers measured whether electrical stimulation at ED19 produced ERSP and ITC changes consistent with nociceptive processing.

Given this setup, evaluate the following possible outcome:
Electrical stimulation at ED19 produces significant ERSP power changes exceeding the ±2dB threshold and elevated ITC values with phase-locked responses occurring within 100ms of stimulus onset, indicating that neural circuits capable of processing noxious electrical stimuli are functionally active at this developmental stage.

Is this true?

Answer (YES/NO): NO